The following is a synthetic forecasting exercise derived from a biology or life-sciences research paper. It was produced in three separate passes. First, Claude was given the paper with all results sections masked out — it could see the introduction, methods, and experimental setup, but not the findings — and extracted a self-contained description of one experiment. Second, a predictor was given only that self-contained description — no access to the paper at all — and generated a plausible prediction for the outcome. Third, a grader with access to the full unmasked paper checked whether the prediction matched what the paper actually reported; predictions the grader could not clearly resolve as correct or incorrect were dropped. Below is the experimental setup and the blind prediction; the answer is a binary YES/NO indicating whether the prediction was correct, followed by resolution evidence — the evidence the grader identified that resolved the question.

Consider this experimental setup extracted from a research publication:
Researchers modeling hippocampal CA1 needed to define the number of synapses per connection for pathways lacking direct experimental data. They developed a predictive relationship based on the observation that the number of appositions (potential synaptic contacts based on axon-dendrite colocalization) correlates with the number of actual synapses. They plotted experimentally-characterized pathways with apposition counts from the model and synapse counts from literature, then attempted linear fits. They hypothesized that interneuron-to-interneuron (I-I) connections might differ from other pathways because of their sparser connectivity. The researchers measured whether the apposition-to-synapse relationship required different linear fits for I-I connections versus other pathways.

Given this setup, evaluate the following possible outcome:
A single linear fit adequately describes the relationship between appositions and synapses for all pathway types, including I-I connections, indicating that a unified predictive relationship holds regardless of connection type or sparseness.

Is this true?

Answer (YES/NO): NO